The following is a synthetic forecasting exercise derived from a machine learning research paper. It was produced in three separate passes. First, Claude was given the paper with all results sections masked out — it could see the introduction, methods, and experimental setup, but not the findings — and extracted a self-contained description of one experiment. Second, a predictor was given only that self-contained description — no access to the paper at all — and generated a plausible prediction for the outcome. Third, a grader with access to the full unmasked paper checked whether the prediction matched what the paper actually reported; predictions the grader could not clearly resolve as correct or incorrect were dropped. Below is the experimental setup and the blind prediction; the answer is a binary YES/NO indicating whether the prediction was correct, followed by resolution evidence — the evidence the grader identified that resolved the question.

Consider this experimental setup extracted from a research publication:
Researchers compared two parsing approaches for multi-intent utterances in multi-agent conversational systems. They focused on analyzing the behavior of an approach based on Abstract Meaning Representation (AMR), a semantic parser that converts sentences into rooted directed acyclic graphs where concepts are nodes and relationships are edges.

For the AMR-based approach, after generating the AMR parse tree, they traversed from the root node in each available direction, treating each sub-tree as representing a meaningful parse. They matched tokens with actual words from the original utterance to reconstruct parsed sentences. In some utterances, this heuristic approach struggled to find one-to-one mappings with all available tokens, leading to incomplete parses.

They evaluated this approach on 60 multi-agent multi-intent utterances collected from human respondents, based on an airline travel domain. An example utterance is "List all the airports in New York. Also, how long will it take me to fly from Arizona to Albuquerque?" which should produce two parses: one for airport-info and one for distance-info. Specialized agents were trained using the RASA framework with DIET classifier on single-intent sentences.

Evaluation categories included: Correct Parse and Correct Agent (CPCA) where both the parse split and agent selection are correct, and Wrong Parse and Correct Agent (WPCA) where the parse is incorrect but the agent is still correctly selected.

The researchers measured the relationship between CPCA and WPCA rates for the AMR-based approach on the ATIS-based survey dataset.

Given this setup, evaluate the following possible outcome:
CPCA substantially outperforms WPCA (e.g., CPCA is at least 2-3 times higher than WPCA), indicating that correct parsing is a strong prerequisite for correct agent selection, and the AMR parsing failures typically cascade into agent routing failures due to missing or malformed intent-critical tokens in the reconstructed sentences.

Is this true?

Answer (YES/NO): NO